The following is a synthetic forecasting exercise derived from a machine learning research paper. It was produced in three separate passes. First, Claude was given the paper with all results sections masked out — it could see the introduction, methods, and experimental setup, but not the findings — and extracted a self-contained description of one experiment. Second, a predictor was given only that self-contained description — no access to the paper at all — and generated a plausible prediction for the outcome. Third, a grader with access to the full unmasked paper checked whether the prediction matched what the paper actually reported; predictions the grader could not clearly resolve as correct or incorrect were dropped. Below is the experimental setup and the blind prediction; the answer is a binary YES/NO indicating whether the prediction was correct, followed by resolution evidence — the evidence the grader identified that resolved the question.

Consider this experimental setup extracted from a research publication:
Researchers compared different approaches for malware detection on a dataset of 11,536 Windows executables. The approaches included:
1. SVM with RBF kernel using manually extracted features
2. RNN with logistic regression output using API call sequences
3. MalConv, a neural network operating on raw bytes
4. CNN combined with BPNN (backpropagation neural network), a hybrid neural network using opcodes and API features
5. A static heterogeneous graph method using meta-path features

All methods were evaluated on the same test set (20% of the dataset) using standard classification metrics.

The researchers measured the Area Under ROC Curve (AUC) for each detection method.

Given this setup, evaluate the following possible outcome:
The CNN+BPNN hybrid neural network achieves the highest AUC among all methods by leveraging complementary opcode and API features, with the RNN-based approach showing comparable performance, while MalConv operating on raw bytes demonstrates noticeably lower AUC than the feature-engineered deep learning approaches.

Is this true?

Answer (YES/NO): NO